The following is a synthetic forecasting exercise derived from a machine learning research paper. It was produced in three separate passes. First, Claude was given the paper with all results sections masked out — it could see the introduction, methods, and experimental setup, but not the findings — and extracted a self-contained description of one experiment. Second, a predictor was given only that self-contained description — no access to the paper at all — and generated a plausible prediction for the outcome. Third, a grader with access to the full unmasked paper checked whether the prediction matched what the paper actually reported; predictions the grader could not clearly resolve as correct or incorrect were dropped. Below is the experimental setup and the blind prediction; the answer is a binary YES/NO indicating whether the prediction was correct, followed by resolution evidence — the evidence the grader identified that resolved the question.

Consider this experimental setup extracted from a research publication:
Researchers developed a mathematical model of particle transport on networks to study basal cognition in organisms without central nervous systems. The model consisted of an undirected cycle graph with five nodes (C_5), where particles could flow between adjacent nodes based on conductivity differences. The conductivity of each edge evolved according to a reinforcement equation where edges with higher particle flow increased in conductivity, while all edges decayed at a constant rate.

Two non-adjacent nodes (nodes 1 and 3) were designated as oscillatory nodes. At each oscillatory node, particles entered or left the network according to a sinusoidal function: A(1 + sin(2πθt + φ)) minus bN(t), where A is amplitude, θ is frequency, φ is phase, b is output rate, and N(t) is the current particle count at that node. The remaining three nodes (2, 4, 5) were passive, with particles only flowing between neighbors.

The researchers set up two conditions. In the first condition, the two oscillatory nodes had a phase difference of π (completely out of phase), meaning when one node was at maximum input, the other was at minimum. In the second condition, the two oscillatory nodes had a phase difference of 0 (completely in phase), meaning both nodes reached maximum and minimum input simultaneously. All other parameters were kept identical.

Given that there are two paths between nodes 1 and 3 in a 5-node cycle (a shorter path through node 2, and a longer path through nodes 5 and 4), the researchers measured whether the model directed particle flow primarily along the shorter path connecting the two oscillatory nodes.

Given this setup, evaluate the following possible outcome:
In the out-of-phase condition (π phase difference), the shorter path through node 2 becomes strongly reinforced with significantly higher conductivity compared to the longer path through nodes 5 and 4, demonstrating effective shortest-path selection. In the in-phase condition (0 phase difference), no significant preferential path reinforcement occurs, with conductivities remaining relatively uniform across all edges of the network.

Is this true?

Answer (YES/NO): NO